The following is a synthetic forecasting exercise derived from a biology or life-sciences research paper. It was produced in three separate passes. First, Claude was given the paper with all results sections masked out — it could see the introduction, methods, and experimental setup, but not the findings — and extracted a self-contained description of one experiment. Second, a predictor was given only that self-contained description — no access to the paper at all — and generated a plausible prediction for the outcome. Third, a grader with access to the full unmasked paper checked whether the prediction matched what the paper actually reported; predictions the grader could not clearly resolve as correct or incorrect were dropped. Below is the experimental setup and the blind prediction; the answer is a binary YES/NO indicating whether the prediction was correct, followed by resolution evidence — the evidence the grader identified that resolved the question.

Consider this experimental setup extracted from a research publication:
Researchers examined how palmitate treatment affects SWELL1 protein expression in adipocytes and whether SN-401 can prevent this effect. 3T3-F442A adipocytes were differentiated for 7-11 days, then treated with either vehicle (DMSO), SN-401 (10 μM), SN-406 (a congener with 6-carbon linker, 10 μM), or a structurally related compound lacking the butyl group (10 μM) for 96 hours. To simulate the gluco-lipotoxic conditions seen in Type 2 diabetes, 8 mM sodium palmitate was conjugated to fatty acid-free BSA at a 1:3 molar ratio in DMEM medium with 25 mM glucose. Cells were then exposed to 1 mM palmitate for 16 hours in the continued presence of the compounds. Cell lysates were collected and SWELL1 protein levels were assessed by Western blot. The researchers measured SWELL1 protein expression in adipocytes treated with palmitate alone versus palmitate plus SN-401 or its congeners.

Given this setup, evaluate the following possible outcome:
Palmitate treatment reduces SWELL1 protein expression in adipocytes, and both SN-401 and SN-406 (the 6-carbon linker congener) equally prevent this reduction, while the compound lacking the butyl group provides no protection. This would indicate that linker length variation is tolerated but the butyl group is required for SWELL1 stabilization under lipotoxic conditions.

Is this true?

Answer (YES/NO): YES